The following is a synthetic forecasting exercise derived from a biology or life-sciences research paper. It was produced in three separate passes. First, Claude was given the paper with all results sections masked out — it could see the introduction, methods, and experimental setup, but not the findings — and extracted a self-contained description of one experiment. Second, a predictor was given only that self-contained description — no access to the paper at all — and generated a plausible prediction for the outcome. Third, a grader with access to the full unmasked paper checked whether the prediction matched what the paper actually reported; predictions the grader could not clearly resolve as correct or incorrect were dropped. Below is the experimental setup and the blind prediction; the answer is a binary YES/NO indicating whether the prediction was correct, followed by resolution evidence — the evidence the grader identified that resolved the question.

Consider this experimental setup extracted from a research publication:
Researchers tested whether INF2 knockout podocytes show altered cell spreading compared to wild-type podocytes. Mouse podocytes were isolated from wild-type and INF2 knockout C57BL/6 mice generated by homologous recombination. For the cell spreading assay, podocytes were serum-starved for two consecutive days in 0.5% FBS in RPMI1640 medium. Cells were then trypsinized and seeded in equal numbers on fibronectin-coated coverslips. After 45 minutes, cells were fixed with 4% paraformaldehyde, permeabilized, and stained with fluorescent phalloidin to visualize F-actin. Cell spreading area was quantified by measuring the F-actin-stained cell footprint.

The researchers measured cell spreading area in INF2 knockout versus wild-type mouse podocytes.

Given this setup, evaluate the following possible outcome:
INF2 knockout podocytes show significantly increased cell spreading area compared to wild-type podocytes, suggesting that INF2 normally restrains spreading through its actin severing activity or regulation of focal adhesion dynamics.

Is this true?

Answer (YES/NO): NO